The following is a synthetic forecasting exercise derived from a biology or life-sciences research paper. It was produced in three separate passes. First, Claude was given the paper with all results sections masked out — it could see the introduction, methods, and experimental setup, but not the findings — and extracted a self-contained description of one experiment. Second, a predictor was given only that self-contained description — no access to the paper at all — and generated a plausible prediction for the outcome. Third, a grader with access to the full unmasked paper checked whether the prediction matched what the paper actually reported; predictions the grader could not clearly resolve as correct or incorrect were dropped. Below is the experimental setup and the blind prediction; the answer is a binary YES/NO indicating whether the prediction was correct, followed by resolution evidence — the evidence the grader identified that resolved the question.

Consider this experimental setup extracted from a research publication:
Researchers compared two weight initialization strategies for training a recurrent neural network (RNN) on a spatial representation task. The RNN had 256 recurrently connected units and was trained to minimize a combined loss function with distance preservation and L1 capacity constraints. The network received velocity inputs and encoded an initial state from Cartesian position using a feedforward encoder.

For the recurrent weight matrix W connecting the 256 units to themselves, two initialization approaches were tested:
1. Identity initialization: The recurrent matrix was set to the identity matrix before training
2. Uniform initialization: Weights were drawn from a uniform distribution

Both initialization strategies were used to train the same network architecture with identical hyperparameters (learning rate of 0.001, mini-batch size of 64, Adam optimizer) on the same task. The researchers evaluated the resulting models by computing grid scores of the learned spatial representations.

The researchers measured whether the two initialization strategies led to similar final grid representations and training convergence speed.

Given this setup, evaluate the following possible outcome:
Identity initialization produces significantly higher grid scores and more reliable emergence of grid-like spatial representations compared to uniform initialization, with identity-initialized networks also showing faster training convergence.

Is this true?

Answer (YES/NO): NO